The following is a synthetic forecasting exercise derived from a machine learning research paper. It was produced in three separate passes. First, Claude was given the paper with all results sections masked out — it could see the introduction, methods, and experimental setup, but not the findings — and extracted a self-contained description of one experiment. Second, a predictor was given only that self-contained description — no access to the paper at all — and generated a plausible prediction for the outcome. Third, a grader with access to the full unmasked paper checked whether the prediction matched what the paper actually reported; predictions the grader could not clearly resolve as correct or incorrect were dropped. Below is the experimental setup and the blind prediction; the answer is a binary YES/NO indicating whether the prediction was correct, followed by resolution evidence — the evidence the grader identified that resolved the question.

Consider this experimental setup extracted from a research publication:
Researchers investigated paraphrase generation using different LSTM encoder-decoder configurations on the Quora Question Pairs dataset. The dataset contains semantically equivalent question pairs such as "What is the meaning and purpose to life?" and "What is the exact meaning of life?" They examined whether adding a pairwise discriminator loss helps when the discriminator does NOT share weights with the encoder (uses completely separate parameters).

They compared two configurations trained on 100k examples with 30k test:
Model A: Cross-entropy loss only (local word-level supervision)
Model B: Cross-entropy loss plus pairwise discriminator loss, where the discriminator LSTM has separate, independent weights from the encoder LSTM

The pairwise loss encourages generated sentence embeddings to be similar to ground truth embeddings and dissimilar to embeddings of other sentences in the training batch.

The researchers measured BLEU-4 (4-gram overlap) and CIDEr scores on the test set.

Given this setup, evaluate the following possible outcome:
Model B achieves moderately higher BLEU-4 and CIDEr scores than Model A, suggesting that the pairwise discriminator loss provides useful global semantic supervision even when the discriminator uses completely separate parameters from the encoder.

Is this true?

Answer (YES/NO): YES